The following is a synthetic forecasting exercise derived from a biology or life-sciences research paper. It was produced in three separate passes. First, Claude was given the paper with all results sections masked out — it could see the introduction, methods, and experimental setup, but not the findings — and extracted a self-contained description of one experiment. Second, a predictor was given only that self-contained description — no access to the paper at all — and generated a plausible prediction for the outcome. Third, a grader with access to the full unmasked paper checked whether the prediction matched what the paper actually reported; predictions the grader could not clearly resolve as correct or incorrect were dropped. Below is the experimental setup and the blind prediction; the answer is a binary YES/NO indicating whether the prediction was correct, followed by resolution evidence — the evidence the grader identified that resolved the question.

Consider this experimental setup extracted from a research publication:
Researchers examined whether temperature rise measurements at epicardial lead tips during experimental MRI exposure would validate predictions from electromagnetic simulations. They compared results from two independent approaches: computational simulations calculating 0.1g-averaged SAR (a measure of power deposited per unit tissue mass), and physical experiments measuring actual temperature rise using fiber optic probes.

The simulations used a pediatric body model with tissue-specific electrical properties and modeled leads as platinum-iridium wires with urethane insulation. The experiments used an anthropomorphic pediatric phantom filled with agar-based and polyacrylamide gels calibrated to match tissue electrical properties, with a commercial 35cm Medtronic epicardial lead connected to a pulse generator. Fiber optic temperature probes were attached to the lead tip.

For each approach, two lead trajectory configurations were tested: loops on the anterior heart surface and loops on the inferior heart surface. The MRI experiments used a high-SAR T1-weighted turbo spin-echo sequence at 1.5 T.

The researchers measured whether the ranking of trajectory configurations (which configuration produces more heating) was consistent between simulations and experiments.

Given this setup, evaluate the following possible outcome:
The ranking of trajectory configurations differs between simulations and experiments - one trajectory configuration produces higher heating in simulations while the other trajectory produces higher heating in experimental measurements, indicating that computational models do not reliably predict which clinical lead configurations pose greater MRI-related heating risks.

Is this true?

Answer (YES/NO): NO